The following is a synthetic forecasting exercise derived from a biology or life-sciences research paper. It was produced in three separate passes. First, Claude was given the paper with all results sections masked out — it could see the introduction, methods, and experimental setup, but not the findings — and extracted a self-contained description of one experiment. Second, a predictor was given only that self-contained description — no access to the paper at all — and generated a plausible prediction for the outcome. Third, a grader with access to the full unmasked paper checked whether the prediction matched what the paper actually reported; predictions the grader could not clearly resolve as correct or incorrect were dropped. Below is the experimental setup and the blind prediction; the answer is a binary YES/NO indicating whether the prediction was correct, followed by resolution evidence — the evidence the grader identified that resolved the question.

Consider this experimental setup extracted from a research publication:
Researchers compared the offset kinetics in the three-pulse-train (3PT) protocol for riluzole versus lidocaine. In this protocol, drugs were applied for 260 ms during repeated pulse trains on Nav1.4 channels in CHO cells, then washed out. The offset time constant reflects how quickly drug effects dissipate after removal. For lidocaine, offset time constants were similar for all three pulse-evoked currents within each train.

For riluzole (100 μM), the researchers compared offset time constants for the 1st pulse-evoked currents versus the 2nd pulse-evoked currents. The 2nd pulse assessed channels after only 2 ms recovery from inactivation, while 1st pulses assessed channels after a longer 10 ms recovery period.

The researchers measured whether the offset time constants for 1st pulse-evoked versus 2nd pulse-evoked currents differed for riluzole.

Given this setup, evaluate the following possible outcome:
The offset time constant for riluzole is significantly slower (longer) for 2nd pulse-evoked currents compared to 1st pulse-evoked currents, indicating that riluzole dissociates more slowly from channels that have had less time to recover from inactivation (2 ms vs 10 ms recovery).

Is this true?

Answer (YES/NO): YES